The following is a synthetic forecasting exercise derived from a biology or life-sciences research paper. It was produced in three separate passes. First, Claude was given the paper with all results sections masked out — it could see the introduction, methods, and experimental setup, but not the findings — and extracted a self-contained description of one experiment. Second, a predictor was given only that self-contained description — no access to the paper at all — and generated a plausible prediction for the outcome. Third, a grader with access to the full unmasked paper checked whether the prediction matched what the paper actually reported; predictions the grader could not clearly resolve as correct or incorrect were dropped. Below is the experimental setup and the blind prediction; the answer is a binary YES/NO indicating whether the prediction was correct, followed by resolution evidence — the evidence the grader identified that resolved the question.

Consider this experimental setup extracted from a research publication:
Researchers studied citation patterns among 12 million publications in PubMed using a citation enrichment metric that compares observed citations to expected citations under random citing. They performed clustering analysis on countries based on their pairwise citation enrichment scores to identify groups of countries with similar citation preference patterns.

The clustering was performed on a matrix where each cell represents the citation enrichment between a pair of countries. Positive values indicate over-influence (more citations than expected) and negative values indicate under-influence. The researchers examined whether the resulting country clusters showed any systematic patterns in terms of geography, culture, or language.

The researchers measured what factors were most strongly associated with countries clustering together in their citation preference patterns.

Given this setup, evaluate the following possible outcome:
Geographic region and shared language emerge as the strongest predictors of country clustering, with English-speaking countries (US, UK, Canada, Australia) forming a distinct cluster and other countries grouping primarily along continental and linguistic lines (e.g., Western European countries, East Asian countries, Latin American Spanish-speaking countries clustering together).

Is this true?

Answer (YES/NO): NO